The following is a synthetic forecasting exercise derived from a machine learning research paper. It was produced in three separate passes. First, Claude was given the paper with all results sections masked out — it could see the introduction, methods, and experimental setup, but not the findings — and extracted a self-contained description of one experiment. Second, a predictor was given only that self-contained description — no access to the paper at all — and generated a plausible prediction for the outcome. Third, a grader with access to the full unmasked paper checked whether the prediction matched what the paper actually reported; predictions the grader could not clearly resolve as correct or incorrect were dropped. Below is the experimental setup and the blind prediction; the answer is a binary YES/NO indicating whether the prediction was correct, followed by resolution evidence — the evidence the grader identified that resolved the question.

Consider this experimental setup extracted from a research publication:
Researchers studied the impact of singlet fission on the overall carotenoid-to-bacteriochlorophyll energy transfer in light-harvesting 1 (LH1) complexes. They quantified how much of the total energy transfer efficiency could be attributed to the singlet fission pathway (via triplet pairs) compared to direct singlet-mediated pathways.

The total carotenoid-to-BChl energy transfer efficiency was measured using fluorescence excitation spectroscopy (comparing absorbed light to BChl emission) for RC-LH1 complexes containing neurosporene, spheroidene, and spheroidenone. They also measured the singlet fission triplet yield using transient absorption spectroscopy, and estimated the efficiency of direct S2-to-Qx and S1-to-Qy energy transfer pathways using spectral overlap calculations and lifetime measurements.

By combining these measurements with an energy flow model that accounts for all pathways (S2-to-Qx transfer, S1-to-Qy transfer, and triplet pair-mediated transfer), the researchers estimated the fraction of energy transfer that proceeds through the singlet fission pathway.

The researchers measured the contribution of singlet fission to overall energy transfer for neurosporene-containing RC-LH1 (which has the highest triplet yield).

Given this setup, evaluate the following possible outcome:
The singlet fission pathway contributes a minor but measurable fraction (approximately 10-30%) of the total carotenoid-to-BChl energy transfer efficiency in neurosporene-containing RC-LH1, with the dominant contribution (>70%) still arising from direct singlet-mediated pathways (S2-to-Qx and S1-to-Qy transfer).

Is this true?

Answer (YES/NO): YES